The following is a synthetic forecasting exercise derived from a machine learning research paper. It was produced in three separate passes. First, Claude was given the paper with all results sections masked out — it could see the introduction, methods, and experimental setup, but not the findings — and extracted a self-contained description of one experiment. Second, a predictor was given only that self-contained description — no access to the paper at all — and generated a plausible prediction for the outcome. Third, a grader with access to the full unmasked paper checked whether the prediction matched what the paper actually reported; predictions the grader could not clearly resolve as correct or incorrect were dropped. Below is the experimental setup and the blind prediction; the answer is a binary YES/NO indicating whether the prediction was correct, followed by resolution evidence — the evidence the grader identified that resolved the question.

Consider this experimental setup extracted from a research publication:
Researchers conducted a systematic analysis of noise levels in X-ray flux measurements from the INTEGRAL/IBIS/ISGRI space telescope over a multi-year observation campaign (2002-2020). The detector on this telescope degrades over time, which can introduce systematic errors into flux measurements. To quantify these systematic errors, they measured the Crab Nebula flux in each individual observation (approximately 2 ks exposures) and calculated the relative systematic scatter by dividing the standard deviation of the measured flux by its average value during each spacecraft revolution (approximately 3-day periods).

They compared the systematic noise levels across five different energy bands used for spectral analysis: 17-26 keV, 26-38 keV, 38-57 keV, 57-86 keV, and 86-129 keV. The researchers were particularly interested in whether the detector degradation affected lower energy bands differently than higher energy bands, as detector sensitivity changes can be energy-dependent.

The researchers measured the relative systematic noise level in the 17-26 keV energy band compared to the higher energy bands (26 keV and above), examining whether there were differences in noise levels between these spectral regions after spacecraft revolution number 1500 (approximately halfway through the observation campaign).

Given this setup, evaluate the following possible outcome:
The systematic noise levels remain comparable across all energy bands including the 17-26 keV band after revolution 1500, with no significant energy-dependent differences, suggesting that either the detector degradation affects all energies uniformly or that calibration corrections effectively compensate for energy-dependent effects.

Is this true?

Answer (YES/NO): NO